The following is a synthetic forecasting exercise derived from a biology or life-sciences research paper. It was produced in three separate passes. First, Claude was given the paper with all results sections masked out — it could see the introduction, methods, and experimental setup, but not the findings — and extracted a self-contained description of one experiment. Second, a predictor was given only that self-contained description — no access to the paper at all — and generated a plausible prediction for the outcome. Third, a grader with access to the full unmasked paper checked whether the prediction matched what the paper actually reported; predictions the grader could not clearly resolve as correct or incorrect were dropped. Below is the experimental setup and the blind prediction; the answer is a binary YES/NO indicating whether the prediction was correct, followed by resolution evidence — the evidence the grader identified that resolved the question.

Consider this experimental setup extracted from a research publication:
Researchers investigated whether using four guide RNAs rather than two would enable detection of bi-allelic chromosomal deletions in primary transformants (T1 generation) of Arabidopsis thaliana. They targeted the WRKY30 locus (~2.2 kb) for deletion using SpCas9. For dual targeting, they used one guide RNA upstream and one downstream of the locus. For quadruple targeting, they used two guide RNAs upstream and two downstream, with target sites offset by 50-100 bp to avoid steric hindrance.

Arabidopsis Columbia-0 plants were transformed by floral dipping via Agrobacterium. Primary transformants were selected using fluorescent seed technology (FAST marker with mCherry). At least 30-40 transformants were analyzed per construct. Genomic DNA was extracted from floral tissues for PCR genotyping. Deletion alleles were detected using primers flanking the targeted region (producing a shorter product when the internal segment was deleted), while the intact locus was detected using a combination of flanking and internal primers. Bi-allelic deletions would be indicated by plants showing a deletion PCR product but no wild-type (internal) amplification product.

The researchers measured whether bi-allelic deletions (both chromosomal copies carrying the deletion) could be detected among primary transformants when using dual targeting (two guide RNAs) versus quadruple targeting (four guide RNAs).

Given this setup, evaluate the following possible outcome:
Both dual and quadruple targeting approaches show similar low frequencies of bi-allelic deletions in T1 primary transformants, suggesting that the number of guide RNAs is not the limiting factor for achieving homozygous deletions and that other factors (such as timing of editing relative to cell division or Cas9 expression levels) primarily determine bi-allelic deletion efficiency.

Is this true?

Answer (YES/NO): NO